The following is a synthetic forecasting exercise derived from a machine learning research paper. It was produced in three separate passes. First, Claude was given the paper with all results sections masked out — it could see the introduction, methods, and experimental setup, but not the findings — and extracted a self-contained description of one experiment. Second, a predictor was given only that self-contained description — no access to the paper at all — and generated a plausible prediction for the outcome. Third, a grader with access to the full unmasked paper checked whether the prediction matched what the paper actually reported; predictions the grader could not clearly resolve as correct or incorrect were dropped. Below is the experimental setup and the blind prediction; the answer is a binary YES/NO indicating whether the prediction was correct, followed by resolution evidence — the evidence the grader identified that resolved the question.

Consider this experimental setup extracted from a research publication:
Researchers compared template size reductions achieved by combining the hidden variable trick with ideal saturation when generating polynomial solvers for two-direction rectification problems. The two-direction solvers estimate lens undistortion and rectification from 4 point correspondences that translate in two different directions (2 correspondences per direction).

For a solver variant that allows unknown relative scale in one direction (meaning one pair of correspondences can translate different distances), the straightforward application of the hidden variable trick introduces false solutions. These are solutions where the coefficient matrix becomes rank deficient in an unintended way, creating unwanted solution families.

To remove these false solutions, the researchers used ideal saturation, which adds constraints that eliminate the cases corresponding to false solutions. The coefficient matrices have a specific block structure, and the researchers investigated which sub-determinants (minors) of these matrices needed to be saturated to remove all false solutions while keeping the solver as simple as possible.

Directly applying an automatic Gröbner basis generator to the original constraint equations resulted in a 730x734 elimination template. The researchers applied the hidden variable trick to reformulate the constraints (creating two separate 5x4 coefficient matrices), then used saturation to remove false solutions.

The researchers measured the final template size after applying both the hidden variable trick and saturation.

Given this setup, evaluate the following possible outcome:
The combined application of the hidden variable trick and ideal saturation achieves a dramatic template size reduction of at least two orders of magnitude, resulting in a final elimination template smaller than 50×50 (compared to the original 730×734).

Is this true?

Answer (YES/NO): NO